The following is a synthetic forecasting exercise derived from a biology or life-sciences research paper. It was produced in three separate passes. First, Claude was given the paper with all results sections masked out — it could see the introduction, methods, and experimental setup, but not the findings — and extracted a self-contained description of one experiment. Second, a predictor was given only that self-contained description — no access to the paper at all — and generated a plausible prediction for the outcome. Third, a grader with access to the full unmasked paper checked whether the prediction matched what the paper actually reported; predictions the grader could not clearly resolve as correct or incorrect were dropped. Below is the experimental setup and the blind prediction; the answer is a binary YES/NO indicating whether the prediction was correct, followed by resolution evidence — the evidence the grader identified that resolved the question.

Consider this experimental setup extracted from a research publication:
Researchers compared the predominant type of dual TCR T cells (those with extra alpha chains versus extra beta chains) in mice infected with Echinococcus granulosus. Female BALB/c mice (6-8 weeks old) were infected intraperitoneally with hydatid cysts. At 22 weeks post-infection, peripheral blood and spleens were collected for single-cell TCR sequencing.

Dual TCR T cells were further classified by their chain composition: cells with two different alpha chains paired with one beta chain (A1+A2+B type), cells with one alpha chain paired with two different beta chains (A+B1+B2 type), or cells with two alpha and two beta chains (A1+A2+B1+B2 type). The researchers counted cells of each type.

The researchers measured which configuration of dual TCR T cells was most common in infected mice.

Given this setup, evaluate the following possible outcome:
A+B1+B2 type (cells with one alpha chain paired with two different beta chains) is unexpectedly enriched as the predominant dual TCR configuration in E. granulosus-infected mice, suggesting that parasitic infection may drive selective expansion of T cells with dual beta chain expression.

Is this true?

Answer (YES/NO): NO